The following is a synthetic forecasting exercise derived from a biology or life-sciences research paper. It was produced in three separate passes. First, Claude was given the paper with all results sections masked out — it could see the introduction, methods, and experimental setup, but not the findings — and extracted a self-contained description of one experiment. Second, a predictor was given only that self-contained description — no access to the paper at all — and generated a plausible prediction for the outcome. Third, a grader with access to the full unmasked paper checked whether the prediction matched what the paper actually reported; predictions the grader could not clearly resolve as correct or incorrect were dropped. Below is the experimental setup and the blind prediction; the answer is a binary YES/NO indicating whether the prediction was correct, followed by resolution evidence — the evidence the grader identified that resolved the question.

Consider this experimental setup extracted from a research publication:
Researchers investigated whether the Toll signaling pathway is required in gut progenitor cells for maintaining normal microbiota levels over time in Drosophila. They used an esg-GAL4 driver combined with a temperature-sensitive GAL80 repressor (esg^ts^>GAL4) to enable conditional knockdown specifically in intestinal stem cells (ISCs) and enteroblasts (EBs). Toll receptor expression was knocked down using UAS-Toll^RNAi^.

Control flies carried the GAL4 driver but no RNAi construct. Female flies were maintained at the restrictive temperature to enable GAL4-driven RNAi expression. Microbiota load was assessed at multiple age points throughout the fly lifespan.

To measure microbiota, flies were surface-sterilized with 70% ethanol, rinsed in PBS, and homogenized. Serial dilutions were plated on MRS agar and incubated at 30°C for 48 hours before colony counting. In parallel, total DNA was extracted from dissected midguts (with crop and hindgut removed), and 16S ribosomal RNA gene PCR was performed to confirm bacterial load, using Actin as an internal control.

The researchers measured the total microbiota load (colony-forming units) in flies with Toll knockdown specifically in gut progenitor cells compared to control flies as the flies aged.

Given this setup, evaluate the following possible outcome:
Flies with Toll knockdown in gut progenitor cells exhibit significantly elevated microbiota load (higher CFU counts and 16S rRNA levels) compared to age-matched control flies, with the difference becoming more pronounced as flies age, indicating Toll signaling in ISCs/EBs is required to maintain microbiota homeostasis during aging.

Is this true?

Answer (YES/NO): NO